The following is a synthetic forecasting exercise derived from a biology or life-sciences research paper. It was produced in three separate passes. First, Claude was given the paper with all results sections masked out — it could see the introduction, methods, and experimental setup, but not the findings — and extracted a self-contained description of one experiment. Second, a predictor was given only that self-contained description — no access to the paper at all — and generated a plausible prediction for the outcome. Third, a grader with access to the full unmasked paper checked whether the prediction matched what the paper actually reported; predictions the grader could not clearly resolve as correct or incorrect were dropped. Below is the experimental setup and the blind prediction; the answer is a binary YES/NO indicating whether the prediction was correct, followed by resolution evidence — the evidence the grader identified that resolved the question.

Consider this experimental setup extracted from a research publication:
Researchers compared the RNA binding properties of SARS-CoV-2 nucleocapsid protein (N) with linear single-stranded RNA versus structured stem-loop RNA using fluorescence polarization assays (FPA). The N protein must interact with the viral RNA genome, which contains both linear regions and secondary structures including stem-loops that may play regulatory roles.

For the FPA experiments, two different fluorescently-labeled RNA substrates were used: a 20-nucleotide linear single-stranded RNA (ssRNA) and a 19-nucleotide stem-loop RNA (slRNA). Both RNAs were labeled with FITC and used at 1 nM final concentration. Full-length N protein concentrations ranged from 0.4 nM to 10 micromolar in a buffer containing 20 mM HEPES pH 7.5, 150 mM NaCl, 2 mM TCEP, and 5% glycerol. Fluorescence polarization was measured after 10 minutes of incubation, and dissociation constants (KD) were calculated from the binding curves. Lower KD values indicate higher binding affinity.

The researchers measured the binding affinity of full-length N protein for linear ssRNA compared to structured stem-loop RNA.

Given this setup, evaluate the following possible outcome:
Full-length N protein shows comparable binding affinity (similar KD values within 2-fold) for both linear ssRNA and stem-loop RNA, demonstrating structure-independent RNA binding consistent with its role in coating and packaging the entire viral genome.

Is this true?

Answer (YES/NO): NO